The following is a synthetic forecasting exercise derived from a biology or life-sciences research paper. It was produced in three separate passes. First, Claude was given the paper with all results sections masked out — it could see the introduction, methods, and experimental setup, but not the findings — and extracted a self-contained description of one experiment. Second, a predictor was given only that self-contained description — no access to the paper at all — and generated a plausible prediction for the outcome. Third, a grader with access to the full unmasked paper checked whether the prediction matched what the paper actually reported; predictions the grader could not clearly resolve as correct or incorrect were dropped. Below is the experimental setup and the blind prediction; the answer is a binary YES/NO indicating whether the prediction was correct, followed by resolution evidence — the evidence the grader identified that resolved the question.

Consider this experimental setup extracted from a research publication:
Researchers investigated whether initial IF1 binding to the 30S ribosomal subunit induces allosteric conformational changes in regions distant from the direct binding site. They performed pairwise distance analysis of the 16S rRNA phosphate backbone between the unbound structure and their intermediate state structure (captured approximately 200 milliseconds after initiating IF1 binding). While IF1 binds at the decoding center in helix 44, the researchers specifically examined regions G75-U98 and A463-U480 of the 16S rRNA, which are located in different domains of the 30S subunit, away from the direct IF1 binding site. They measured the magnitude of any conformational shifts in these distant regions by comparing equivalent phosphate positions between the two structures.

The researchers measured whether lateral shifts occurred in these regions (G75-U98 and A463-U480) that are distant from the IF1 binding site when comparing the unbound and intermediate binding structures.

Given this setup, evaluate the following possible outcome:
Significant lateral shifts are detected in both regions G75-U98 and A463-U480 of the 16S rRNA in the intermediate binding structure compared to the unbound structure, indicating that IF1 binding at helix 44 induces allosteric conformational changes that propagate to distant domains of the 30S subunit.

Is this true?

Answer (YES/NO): YES